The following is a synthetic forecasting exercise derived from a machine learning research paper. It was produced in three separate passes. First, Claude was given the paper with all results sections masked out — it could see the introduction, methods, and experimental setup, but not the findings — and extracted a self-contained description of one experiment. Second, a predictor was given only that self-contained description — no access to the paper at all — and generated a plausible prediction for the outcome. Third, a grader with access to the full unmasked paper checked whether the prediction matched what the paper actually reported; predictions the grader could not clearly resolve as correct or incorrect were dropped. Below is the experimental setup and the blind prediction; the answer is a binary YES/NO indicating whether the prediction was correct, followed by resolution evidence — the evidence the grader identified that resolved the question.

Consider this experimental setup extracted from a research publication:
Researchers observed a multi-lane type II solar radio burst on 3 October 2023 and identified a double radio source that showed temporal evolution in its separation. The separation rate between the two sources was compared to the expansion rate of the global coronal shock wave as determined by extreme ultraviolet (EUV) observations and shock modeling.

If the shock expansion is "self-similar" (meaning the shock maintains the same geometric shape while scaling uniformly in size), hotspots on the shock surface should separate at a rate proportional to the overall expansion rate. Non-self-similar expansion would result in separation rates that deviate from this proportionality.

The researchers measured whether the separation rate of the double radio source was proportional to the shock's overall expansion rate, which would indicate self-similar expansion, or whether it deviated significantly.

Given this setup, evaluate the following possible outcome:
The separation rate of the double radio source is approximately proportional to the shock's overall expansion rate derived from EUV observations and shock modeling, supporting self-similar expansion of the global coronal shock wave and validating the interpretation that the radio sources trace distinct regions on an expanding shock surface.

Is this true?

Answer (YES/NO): YES